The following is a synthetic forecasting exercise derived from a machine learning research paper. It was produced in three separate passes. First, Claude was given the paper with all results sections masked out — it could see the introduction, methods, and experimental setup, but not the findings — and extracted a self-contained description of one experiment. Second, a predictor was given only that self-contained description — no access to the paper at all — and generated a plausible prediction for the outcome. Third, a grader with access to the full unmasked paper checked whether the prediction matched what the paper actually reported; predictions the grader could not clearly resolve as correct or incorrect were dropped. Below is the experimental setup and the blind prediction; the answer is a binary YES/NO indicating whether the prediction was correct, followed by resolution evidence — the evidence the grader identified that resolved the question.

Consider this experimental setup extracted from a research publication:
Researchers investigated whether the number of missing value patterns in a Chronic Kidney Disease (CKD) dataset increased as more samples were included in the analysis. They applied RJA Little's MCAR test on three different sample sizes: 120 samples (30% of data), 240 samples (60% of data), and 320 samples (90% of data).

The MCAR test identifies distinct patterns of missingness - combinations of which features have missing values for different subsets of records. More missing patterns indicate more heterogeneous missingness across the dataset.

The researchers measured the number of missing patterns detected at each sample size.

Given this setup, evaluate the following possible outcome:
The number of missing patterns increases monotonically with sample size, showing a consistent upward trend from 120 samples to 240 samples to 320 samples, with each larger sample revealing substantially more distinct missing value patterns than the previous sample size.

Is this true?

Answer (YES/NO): NO